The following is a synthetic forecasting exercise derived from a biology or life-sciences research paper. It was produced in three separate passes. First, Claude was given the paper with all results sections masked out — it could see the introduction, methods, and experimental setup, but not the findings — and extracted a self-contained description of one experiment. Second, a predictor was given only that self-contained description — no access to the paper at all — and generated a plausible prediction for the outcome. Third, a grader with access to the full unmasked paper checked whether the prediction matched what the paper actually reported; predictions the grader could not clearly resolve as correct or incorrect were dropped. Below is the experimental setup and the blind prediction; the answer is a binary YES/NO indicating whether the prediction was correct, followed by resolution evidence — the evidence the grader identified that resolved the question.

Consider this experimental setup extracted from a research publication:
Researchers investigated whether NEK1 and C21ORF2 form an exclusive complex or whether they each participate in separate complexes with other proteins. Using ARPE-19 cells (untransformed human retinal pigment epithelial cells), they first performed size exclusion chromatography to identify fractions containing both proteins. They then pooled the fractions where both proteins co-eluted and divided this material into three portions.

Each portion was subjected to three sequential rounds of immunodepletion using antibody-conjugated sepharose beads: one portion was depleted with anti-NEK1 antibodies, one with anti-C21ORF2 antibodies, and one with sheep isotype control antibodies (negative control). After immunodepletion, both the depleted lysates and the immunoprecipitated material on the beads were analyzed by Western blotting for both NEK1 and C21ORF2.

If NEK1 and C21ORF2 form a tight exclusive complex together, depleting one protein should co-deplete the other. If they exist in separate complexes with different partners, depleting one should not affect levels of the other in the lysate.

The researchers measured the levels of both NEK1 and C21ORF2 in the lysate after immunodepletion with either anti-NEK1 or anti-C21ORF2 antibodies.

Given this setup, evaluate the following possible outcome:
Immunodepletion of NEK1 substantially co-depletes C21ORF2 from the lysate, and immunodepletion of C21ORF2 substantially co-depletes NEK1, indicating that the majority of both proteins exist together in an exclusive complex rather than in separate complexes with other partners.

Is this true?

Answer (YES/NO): NO